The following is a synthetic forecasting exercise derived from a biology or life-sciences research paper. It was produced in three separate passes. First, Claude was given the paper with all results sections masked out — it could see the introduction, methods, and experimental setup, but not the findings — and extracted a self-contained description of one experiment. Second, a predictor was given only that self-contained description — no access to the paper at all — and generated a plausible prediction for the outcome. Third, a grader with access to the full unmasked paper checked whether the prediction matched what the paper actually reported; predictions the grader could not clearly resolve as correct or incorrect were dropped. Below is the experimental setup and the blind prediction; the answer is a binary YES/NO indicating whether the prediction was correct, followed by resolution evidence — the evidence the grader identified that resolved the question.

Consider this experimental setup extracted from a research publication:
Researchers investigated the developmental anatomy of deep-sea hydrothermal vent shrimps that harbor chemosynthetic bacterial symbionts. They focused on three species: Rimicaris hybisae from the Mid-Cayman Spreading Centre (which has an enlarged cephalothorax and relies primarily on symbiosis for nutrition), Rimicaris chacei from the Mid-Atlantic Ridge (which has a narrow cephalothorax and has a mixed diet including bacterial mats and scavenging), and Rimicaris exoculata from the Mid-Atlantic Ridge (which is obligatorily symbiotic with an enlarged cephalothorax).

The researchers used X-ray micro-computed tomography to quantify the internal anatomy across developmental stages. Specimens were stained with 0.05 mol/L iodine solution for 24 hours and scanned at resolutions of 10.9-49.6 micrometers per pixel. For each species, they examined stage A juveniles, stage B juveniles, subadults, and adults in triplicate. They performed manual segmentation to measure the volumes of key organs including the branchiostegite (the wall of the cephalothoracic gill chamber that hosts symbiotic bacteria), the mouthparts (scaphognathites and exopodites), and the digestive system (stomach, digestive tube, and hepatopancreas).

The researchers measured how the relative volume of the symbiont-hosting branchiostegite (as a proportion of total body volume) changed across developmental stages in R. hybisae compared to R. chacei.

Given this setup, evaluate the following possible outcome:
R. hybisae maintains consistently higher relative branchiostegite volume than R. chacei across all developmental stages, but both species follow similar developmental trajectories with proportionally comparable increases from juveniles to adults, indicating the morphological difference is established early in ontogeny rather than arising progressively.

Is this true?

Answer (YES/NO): NO